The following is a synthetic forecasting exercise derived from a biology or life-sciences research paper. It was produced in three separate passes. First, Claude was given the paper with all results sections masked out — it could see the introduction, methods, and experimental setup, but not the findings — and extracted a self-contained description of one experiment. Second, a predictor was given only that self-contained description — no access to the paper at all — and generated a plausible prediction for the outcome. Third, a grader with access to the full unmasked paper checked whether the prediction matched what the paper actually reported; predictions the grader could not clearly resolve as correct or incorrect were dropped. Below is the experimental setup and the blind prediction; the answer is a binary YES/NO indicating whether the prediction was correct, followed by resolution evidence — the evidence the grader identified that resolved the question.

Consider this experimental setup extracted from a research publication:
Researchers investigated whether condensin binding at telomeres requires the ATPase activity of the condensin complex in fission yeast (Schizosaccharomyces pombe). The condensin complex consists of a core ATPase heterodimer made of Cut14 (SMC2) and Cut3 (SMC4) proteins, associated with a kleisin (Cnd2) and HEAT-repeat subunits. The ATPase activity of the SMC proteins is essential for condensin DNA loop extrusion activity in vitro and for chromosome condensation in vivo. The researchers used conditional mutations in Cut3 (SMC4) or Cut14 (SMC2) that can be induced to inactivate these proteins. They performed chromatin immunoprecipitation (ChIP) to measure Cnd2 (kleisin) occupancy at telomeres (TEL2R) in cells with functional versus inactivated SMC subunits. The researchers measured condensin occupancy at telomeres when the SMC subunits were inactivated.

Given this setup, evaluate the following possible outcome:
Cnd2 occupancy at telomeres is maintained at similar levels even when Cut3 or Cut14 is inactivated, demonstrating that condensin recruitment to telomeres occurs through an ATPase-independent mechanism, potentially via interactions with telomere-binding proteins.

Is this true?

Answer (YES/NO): NO